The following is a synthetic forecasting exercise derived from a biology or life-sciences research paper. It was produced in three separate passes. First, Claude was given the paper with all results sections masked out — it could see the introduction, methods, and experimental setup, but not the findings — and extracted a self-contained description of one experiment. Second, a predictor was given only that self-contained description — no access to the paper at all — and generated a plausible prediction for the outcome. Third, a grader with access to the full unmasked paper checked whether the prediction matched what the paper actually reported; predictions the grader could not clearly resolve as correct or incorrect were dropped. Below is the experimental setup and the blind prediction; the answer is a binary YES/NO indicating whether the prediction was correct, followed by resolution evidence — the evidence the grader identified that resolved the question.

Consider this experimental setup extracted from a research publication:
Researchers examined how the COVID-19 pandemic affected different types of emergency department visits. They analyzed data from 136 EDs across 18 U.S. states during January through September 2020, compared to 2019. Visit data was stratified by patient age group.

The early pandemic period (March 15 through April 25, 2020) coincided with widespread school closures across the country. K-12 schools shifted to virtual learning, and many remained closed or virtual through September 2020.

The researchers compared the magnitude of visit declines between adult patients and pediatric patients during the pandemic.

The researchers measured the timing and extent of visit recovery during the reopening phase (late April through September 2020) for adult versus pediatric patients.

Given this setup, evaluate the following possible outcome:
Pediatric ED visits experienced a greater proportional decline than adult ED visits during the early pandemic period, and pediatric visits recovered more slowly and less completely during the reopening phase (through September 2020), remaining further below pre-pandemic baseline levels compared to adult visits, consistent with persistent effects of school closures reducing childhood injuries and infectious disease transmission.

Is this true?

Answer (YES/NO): YES